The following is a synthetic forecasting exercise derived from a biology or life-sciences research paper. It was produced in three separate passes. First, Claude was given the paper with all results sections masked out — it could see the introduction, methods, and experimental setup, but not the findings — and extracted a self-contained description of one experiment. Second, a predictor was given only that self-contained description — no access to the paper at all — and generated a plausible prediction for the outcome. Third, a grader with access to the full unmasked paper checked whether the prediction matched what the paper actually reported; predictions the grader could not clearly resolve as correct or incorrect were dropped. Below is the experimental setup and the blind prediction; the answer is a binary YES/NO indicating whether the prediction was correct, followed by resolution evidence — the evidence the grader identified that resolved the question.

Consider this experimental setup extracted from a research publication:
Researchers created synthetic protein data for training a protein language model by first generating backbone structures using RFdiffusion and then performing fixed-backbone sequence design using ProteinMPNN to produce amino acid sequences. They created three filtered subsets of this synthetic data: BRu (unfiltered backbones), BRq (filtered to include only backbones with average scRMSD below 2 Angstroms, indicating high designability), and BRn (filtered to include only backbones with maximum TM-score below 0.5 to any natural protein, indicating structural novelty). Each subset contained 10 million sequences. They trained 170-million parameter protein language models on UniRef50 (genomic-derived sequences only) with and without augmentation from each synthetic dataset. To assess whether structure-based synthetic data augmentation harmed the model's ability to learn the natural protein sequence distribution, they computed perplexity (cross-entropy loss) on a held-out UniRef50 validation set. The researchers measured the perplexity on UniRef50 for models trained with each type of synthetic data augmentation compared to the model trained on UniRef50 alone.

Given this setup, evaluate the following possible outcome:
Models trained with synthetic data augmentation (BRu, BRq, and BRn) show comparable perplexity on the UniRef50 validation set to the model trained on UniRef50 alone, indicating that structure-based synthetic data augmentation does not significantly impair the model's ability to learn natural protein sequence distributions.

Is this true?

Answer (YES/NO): YES